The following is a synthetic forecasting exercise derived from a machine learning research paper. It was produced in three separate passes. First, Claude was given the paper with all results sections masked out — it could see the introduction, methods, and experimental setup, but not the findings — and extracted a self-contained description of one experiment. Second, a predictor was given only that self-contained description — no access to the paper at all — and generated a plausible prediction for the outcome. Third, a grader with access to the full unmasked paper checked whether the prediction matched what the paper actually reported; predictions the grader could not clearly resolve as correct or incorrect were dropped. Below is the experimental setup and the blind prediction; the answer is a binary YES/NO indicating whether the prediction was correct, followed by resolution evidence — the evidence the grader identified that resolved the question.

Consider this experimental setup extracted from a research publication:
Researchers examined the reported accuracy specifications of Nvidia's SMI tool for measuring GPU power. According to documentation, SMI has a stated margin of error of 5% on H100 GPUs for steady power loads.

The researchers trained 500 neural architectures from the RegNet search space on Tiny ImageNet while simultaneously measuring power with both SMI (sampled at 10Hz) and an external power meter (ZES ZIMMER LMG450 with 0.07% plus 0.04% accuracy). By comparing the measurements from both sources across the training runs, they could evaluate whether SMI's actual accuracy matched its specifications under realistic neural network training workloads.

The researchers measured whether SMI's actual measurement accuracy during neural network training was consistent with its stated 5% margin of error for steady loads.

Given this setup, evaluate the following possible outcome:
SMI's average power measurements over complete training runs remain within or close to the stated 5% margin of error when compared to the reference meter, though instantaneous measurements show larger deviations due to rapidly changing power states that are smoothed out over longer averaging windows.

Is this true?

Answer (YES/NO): NO